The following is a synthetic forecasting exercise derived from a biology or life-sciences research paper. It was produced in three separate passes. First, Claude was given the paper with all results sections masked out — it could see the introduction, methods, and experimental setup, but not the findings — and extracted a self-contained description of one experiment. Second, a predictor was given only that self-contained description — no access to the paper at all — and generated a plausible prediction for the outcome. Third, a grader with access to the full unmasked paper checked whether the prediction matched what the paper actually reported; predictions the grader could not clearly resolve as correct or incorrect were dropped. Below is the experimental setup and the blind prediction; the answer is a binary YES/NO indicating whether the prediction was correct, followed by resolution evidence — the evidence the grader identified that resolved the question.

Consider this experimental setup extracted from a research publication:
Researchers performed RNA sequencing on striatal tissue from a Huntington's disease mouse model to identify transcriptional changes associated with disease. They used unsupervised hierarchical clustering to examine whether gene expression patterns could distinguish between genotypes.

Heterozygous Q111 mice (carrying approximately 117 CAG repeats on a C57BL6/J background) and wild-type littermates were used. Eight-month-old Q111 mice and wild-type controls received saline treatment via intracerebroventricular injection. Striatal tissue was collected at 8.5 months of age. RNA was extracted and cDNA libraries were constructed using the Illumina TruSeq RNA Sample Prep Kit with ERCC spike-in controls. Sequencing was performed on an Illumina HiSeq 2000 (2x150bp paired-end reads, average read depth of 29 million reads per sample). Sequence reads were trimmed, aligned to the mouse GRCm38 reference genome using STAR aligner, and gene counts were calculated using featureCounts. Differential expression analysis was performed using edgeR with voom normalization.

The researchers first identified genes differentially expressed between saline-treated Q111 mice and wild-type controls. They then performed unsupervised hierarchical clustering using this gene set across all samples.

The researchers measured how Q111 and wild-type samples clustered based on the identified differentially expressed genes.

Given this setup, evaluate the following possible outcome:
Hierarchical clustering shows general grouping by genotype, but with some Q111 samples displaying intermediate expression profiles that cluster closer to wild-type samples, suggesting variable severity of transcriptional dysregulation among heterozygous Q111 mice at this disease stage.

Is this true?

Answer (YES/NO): NO